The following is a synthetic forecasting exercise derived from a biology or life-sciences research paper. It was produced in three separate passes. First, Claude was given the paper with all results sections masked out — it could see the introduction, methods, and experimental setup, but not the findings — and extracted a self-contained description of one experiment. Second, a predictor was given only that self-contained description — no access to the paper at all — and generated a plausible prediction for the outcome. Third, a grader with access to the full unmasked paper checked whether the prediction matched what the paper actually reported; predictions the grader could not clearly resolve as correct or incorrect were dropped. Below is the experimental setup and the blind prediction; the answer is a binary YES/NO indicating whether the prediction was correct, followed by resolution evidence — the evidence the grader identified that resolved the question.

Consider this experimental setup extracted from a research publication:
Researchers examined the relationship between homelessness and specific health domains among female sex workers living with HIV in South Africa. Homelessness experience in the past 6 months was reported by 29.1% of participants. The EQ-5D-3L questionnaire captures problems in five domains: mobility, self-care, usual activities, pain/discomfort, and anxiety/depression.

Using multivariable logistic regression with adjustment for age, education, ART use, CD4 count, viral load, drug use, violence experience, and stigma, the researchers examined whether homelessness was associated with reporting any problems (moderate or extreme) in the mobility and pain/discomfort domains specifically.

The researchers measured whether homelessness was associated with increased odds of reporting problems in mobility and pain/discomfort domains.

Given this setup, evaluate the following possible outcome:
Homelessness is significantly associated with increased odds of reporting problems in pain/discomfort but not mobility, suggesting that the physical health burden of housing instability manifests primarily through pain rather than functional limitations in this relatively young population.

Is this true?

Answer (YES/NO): YES